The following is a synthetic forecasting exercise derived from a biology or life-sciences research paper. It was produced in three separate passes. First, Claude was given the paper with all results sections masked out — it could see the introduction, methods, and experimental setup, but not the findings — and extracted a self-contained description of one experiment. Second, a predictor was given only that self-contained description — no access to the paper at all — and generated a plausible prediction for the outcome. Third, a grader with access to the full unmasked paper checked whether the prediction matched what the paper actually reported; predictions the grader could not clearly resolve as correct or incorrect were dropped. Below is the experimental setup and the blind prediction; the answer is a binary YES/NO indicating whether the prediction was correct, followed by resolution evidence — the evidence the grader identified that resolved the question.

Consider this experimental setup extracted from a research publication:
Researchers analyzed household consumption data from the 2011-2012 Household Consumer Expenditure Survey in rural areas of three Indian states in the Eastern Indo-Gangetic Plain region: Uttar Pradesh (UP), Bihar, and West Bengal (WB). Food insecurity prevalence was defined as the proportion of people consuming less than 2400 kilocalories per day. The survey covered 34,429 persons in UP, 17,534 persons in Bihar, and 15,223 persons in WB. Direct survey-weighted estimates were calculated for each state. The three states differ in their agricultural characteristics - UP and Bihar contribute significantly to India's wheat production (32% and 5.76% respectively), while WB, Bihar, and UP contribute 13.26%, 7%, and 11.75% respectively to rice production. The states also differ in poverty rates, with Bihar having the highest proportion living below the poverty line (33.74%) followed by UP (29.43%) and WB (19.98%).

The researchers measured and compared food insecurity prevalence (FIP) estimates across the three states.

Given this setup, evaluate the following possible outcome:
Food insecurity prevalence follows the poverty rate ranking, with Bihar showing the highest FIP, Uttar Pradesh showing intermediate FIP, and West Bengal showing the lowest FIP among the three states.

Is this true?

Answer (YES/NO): NO